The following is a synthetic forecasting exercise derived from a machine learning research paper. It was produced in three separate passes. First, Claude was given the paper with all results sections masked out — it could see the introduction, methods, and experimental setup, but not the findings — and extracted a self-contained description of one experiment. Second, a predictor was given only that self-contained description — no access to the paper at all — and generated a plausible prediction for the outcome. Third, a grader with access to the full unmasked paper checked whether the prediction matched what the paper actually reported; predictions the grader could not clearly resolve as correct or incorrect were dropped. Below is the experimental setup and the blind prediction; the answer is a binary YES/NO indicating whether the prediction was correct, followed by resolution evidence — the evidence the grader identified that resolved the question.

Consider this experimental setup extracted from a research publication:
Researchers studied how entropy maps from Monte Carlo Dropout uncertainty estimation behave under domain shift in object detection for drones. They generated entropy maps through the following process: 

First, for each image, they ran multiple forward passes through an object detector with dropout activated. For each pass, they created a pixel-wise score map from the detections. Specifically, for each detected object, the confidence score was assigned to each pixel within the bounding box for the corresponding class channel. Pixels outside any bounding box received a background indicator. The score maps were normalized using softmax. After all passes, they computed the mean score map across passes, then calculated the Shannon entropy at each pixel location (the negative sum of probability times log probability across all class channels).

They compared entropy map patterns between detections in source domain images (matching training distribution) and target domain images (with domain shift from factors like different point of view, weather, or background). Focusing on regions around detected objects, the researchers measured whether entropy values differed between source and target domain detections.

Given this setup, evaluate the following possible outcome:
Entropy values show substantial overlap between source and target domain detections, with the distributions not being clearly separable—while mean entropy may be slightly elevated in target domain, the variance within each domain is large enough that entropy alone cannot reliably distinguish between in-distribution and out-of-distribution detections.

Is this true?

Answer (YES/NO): NO